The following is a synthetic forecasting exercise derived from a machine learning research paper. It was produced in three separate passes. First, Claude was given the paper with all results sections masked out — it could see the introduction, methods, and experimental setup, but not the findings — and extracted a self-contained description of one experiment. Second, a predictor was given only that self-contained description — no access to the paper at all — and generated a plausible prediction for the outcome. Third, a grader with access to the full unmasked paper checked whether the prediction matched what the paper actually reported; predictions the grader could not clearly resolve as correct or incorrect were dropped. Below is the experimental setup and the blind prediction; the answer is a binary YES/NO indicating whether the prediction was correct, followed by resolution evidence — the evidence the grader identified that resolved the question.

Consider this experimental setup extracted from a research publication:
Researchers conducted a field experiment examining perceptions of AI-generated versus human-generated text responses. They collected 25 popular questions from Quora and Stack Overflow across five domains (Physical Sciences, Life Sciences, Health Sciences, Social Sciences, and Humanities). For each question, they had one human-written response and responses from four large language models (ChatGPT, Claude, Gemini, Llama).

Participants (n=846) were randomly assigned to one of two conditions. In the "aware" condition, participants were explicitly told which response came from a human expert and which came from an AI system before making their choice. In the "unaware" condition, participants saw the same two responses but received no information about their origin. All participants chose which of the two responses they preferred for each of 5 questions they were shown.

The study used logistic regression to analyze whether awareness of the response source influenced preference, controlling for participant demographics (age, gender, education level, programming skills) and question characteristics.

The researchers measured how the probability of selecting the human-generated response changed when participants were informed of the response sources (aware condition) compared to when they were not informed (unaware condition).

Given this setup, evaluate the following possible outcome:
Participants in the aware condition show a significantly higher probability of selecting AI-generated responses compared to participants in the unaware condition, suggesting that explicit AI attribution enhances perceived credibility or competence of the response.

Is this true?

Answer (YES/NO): NO